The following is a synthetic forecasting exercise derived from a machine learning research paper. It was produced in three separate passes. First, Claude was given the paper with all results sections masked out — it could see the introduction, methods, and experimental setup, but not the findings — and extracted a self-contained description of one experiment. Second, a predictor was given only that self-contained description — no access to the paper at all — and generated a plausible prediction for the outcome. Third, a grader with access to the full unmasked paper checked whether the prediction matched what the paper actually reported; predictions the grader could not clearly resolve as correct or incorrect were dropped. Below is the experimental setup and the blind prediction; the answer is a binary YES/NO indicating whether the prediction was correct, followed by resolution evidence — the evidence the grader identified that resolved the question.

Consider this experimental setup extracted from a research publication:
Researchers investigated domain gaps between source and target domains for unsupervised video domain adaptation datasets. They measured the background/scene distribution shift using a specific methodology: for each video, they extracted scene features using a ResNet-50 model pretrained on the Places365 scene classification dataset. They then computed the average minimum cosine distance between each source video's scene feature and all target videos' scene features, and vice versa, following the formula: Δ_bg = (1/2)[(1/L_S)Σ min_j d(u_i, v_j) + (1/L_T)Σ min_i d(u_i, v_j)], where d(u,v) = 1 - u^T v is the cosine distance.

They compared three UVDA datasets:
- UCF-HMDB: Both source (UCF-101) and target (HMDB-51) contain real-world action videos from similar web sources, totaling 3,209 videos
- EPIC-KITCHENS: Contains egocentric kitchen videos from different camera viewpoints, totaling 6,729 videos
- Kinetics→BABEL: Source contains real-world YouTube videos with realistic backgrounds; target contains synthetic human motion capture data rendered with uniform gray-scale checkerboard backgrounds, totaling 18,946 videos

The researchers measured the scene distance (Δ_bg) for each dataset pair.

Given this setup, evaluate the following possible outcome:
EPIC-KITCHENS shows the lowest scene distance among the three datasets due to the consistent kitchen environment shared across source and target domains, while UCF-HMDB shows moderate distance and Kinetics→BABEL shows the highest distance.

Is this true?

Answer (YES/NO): YES